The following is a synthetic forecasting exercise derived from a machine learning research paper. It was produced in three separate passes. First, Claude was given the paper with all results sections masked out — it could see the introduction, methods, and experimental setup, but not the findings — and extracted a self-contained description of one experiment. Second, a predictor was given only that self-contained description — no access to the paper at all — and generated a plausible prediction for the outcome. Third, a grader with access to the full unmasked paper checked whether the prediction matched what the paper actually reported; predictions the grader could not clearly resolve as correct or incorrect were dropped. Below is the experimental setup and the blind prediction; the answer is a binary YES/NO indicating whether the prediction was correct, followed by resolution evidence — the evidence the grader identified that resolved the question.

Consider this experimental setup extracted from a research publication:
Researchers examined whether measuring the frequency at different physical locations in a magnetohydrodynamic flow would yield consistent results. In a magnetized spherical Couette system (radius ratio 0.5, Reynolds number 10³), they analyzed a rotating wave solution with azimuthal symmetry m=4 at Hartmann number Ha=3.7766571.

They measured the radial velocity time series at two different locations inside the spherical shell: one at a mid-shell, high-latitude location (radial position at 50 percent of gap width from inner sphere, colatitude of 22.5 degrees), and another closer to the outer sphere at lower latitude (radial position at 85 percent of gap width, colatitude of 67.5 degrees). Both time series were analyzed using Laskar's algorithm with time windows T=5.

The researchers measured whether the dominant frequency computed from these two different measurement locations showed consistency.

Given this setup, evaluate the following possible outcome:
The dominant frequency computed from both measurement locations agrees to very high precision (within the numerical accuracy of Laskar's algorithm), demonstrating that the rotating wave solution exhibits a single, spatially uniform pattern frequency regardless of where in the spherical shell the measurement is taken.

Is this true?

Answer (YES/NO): YES